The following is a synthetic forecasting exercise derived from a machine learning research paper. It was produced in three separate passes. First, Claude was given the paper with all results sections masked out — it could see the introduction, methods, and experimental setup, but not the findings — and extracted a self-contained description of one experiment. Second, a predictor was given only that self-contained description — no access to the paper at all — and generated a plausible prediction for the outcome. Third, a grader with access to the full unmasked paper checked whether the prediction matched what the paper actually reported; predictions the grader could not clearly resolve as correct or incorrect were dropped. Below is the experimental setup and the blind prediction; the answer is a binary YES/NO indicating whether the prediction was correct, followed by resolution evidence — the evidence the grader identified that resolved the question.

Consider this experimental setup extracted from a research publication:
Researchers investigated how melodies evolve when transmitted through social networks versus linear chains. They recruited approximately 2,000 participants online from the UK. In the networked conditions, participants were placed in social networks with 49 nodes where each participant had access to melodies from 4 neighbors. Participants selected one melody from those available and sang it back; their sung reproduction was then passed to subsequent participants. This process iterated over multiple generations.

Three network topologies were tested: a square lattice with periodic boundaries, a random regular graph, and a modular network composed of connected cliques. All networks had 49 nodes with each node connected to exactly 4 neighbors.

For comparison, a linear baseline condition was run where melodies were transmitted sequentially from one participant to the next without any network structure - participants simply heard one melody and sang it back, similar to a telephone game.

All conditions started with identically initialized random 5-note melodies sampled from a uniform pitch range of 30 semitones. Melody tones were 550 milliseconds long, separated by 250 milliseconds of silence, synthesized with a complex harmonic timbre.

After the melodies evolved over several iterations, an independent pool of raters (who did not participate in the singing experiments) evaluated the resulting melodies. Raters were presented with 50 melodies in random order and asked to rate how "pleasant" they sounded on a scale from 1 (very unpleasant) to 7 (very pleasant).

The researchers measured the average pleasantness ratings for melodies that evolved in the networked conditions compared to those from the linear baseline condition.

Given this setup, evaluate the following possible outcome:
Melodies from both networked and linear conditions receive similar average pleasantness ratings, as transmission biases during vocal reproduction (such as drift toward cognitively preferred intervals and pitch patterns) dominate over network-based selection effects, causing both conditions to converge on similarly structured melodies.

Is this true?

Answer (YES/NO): NO